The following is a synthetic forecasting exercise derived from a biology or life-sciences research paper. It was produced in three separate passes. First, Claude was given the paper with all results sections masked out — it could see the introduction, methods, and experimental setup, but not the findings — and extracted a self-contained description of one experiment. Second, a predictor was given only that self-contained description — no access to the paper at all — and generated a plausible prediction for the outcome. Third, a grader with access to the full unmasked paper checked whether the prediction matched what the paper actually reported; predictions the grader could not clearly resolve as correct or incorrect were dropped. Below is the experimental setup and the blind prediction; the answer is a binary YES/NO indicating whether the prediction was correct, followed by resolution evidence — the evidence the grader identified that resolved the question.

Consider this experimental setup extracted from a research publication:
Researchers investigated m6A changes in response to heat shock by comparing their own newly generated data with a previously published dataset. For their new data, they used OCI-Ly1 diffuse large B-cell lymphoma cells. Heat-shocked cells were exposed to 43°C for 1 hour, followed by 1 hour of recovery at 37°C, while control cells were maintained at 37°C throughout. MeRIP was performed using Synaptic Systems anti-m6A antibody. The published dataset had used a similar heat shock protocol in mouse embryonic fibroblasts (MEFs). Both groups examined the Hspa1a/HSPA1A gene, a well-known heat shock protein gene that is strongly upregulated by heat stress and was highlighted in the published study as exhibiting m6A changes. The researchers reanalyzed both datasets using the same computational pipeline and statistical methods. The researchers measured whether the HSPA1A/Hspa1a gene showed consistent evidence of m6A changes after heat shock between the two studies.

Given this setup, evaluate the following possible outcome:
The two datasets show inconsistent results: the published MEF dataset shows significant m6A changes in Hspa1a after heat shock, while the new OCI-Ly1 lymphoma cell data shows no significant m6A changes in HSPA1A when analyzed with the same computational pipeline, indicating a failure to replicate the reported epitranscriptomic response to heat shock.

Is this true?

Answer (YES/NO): NO